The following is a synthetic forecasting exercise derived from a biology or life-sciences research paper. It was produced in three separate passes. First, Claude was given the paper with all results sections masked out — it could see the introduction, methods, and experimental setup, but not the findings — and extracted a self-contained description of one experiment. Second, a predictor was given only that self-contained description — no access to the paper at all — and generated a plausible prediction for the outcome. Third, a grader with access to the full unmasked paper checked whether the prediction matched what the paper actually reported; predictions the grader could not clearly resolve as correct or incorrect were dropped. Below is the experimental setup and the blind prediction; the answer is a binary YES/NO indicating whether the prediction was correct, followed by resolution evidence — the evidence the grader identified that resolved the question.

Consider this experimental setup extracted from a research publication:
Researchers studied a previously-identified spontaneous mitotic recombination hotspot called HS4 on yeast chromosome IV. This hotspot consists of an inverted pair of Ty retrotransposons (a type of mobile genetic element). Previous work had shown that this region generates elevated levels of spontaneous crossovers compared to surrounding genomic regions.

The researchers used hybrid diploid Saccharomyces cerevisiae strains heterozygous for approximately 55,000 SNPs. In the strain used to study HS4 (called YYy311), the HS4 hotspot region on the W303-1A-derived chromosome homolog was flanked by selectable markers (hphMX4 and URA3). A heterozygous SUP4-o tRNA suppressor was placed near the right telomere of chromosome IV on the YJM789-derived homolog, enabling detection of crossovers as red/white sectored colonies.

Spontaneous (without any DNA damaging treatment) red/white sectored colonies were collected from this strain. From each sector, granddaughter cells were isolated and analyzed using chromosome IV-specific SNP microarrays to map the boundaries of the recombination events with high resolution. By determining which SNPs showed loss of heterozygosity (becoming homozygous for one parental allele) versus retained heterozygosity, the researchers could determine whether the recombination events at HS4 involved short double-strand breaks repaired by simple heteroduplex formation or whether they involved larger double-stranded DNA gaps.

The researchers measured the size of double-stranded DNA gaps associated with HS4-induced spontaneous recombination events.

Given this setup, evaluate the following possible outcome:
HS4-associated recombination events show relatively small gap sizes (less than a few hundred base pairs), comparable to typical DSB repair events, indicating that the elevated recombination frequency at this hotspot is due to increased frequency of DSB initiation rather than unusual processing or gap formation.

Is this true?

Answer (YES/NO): NO